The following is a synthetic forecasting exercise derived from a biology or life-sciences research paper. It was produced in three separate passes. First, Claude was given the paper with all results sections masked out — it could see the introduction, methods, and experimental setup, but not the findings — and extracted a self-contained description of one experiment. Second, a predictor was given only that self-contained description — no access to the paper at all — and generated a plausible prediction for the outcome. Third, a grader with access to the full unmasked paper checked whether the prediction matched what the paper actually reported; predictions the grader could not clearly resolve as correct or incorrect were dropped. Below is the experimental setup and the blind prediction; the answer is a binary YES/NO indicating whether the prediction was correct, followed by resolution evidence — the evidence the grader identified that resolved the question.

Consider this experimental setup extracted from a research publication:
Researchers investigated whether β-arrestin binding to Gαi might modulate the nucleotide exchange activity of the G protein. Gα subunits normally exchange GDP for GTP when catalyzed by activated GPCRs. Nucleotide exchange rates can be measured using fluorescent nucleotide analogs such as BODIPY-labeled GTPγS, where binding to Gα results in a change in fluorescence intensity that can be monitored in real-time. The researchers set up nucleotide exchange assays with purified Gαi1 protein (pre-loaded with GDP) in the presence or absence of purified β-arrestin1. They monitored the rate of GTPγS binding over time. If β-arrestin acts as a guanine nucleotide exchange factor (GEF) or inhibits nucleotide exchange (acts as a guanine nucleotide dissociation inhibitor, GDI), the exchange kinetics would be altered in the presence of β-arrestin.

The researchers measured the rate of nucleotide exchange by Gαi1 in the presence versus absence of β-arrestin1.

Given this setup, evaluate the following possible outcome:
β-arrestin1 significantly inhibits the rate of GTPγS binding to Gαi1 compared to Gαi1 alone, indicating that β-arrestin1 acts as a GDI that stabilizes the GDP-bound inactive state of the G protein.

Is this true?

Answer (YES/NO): NO